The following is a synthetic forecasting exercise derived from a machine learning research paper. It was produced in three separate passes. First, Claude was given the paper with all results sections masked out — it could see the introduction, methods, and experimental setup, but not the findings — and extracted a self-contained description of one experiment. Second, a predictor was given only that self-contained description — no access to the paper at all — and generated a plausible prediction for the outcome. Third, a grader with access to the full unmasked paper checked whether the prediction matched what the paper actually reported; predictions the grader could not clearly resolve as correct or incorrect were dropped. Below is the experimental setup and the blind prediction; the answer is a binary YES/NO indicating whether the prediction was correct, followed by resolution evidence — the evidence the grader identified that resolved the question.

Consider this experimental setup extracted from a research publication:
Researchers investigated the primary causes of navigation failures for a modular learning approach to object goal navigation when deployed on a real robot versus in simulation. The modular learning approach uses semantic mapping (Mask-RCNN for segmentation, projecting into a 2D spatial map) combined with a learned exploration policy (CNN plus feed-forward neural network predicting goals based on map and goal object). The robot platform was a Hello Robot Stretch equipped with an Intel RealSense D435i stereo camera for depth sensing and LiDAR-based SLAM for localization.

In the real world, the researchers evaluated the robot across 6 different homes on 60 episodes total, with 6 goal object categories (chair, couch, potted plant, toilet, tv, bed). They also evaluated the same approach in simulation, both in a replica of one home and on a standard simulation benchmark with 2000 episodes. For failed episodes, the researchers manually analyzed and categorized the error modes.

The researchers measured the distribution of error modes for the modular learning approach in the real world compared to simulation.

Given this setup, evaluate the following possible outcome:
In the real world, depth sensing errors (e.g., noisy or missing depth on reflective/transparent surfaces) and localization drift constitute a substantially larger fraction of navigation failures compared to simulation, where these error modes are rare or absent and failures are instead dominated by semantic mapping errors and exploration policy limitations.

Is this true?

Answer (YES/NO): NO